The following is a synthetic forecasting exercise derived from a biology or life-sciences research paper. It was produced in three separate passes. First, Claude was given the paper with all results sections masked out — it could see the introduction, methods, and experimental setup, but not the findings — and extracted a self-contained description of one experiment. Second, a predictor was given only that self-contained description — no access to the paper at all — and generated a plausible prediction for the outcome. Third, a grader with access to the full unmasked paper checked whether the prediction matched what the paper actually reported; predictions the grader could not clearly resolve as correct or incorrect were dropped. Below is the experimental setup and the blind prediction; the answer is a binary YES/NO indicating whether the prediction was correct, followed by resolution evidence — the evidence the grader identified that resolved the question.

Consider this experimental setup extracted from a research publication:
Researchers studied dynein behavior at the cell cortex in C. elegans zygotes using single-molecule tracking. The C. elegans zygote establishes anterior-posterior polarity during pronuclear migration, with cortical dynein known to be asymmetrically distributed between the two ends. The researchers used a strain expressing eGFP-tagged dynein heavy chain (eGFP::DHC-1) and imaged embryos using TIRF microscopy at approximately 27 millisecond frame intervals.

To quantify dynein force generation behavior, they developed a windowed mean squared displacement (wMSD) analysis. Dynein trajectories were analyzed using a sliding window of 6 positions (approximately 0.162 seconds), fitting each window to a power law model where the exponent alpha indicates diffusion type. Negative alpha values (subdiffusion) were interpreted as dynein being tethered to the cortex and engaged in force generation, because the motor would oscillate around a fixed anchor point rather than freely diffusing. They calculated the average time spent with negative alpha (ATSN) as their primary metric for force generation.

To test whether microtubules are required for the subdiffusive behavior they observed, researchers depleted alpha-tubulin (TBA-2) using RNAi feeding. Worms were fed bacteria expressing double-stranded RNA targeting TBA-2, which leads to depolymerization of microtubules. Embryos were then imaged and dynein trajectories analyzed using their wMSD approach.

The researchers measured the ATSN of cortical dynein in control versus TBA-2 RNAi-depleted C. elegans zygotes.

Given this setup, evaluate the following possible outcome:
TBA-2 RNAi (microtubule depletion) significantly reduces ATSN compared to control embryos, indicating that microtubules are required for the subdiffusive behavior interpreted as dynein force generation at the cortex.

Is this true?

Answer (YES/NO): NO